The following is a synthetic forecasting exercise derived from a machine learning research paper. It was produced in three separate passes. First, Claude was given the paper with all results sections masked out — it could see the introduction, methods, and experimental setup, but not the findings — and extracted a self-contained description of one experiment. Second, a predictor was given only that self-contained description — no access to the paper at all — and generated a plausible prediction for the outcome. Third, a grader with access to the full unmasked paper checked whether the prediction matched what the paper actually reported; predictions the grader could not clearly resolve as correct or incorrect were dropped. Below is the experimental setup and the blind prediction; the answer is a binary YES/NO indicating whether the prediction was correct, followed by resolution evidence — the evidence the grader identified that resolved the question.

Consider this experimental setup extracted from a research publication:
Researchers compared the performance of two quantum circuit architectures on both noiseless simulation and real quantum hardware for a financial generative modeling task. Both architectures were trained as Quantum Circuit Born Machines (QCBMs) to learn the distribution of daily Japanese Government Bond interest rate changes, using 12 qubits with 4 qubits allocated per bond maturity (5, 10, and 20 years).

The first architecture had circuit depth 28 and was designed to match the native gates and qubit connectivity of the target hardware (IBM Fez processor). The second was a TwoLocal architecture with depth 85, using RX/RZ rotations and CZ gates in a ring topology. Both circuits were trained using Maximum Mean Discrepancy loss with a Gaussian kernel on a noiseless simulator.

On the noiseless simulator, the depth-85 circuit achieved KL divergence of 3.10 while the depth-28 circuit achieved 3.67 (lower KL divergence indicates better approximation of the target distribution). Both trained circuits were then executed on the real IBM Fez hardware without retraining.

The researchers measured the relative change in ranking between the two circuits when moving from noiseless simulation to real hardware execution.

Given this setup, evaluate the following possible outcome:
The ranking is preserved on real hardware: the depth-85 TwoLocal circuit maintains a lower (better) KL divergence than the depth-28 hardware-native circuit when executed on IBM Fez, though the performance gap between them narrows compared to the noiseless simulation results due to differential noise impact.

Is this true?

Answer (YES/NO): NO